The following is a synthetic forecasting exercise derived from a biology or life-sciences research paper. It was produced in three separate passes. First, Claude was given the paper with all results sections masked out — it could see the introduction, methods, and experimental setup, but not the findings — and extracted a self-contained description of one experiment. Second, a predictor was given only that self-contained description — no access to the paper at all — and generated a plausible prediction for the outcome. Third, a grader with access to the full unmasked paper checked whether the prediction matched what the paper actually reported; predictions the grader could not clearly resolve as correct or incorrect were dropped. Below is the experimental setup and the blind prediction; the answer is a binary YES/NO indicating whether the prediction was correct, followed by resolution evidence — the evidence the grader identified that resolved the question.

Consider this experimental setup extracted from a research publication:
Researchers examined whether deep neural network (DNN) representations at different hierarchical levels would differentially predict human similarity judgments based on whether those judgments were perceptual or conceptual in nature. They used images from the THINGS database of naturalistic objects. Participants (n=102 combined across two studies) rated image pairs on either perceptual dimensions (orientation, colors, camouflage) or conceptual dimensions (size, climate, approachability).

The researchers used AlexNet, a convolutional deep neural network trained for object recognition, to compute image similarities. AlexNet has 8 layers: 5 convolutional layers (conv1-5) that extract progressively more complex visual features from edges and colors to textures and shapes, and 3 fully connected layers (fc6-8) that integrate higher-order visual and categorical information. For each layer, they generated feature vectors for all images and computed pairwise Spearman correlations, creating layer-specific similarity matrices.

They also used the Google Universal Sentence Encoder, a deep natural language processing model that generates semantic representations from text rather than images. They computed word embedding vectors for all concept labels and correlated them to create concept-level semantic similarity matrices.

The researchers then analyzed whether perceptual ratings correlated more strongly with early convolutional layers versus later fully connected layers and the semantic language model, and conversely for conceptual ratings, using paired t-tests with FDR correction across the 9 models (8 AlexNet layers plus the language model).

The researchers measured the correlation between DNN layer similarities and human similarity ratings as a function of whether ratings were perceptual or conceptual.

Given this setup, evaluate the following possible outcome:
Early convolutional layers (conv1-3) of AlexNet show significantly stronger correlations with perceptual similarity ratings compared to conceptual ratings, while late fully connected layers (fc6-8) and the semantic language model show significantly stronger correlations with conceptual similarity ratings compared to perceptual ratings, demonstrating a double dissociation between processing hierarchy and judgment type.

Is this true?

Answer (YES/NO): NO